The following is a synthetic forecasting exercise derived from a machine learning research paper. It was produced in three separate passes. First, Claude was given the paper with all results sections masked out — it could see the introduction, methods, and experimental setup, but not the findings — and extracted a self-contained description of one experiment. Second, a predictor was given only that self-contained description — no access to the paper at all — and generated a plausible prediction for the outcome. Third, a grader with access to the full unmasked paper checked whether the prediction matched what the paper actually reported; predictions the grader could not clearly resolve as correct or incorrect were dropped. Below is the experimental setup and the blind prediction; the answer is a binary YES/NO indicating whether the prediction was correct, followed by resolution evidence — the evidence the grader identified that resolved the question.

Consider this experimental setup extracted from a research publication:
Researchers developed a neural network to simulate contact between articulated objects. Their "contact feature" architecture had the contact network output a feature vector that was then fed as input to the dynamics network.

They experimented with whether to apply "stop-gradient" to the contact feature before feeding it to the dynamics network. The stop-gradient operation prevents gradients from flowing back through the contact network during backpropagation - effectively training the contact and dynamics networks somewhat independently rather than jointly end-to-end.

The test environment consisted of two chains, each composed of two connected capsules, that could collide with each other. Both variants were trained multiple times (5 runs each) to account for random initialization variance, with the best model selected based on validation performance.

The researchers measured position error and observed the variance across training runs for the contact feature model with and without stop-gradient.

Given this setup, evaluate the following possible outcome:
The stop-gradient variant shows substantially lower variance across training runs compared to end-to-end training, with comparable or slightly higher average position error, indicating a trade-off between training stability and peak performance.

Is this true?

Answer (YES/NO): NO